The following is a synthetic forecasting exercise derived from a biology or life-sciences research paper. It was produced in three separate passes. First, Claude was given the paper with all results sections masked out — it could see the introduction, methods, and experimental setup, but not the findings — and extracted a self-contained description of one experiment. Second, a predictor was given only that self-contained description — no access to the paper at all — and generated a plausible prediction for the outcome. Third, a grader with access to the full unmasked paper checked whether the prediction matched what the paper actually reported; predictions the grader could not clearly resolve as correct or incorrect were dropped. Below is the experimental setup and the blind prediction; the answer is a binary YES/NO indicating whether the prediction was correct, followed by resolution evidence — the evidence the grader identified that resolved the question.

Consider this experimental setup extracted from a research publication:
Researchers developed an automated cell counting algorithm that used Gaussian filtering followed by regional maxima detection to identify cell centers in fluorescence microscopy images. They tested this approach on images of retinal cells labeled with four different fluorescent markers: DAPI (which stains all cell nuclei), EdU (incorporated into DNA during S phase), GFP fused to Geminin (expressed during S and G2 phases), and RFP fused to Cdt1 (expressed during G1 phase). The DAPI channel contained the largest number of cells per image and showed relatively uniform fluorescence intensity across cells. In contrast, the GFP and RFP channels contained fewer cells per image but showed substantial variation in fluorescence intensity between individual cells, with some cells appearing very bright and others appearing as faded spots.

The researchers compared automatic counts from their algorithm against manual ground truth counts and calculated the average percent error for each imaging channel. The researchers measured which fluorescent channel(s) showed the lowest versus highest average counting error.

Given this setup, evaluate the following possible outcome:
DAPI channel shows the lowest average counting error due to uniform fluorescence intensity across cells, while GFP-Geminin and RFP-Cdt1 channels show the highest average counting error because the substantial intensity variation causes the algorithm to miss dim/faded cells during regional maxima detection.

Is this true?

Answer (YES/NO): YES